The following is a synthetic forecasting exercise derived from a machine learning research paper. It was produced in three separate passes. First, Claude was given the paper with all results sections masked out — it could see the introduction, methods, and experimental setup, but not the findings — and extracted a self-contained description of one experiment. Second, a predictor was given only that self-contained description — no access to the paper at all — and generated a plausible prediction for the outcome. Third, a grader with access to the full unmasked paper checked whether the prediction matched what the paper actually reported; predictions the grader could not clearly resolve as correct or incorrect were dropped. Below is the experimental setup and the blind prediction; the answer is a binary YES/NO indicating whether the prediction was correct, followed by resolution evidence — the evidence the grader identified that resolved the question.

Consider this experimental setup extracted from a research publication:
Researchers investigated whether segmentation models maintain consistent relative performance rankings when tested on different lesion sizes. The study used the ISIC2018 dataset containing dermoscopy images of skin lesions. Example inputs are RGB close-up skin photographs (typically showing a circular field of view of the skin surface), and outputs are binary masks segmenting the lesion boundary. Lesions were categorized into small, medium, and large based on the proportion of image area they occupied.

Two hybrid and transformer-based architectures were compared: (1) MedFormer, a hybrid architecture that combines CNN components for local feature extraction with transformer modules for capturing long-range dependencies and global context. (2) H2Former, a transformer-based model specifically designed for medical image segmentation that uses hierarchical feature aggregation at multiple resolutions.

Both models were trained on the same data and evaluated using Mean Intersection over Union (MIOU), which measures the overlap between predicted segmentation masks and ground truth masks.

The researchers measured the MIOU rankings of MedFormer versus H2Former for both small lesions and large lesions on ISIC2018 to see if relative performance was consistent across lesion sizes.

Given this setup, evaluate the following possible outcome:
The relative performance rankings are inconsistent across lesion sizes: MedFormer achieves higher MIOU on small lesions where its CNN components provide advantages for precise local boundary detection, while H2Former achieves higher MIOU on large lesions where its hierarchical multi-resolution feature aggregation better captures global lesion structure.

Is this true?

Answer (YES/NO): NO